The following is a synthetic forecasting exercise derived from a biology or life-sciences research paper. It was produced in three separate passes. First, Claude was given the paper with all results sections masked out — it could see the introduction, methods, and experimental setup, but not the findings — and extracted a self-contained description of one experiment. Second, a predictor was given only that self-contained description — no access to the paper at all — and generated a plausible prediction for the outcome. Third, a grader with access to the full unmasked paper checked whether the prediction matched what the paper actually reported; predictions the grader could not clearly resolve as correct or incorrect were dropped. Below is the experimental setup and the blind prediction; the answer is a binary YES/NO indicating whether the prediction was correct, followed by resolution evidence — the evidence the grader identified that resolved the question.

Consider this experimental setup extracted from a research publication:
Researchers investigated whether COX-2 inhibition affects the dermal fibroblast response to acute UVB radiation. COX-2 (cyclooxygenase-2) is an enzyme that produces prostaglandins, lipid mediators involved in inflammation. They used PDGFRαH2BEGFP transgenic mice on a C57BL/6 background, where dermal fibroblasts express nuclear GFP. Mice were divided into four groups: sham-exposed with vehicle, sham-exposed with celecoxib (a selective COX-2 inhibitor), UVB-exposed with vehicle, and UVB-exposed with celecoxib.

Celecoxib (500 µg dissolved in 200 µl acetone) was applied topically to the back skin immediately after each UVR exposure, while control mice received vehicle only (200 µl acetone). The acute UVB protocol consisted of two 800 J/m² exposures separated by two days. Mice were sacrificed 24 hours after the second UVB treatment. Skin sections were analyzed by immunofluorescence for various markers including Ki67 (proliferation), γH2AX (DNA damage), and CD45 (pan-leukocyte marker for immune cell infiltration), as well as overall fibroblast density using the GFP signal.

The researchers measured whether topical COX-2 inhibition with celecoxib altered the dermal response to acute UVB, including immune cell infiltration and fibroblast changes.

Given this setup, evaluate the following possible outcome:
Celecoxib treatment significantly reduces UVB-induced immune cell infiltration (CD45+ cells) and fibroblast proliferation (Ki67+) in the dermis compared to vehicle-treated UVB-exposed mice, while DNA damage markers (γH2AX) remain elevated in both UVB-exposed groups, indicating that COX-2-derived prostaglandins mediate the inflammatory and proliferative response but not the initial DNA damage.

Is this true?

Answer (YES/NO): NO